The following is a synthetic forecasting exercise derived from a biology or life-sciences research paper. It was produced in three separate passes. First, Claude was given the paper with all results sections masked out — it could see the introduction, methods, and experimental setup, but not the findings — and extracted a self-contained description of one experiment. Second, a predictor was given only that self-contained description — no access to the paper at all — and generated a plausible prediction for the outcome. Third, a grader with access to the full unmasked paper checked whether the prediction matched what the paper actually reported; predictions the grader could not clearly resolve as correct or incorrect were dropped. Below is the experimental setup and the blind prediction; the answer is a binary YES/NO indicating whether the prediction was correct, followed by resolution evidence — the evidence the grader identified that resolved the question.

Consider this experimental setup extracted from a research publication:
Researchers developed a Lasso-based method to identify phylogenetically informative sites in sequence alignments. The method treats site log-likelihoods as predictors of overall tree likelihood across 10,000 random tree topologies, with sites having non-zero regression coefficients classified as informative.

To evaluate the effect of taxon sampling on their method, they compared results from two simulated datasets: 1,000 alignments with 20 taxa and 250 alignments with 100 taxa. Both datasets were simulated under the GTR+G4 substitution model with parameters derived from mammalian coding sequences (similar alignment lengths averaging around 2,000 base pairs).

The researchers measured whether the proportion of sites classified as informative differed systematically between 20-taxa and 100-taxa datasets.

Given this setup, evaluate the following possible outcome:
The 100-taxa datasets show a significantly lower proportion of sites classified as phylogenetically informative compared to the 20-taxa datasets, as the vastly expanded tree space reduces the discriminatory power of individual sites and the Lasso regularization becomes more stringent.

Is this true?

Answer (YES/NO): NO